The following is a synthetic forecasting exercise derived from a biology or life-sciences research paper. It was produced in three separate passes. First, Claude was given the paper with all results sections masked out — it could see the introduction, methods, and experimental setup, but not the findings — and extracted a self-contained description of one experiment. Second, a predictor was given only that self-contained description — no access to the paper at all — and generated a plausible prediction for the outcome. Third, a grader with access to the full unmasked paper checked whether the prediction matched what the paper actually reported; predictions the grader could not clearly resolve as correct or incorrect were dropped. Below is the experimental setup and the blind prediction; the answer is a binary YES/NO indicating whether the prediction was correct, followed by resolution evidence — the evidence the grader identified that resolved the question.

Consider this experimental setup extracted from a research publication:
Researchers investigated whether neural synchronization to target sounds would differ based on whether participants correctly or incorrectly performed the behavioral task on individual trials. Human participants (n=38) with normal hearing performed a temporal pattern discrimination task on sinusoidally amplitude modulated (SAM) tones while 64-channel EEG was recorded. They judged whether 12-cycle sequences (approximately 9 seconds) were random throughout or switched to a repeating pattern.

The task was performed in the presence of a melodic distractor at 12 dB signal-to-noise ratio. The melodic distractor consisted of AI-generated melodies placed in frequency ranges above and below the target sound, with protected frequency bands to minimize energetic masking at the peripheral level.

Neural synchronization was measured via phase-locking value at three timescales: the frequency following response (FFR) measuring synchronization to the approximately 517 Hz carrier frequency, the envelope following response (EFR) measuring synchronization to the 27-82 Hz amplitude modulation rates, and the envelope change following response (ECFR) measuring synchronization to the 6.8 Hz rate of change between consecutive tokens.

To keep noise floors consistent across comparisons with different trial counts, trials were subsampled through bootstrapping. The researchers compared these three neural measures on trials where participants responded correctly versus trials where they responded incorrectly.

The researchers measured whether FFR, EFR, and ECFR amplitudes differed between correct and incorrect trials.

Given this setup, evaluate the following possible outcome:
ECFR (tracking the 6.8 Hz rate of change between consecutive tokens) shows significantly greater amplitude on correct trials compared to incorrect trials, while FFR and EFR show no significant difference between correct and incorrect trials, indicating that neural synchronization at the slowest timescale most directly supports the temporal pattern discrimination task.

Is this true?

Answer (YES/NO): NO